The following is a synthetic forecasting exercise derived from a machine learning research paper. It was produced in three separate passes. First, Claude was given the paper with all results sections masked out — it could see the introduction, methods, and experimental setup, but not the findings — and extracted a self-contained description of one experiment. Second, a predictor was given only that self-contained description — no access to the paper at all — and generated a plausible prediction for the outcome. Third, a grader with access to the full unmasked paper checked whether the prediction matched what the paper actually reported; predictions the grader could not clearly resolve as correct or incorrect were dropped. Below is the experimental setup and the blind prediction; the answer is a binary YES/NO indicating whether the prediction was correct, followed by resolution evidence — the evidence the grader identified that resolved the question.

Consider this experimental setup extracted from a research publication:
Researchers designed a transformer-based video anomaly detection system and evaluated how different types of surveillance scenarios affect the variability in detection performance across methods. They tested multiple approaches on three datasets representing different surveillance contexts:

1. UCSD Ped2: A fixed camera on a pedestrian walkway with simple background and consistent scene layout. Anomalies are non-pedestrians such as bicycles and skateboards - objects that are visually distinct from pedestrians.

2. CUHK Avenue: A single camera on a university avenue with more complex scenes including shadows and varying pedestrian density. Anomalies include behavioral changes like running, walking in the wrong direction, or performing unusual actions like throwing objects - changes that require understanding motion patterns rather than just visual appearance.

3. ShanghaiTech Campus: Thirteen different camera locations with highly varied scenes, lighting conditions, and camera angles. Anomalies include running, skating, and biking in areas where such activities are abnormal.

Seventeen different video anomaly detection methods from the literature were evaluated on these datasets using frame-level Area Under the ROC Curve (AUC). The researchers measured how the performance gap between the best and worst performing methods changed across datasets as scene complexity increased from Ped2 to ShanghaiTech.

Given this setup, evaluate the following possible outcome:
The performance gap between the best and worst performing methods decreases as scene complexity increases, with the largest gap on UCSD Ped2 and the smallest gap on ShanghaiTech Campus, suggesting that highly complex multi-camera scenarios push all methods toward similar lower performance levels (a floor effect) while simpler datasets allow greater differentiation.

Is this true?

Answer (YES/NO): NO